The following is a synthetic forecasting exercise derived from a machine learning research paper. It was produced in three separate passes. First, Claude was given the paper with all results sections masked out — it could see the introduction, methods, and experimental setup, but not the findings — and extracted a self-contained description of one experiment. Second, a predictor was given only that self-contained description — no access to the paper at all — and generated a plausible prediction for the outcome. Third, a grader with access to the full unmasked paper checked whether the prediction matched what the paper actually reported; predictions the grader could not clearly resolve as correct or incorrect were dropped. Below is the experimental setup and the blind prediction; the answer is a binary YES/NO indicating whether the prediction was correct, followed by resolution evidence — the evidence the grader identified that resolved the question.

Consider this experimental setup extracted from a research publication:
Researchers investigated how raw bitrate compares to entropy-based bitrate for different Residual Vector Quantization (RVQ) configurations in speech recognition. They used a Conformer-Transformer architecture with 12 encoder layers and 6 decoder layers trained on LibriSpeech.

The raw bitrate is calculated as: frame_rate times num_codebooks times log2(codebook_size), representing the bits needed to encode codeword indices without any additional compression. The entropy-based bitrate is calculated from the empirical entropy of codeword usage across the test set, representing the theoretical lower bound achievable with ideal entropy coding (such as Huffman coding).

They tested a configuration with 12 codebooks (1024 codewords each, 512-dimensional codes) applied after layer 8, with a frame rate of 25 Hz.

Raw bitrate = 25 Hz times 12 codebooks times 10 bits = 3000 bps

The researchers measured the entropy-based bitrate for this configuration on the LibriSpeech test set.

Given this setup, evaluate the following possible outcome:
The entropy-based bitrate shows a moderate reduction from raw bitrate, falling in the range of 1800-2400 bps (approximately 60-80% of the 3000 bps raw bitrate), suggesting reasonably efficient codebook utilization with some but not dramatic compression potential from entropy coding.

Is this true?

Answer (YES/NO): NO